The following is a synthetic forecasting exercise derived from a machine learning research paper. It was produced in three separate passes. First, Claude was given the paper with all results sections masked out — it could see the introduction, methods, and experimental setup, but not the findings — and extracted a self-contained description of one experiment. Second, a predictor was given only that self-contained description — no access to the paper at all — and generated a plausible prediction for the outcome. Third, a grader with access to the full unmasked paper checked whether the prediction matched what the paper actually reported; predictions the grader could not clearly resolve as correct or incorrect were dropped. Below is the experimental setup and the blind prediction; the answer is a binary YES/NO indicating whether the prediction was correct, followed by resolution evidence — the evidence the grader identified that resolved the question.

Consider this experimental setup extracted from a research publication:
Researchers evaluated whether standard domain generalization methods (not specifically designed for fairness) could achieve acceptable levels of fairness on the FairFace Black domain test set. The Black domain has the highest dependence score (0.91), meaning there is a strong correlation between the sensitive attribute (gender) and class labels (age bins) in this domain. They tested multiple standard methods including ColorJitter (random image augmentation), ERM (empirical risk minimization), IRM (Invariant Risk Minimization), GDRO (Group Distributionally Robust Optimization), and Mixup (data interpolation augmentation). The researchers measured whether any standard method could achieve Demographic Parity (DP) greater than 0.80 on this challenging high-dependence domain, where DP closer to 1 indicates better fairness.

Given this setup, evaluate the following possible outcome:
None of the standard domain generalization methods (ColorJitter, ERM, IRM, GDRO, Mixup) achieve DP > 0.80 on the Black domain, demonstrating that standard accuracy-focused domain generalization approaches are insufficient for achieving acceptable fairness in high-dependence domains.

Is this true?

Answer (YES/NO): YES